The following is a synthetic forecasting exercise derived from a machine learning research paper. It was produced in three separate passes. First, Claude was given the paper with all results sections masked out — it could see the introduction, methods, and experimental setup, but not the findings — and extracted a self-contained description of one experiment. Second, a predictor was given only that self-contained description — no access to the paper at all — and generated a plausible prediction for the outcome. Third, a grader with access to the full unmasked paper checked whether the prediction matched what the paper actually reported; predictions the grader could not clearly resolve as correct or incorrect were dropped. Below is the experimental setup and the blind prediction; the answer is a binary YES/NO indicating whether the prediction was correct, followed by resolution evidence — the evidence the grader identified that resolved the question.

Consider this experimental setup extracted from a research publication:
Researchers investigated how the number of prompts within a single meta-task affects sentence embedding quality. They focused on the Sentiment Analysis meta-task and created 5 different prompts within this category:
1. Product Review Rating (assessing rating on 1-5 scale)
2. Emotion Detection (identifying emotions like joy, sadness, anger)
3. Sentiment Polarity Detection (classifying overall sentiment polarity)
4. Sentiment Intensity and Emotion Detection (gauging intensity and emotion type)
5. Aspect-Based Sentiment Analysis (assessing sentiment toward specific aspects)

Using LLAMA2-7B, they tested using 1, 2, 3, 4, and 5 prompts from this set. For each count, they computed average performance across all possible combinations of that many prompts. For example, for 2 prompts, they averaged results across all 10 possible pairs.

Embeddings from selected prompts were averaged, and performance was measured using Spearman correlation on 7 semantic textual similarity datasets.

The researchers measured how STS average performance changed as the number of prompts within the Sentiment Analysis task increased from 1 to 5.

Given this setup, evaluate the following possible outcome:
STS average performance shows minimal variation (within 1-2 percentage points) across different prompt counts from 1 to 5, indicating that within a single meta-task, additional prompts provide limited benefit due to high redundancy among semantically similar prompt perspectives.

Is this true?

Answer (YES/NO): NO